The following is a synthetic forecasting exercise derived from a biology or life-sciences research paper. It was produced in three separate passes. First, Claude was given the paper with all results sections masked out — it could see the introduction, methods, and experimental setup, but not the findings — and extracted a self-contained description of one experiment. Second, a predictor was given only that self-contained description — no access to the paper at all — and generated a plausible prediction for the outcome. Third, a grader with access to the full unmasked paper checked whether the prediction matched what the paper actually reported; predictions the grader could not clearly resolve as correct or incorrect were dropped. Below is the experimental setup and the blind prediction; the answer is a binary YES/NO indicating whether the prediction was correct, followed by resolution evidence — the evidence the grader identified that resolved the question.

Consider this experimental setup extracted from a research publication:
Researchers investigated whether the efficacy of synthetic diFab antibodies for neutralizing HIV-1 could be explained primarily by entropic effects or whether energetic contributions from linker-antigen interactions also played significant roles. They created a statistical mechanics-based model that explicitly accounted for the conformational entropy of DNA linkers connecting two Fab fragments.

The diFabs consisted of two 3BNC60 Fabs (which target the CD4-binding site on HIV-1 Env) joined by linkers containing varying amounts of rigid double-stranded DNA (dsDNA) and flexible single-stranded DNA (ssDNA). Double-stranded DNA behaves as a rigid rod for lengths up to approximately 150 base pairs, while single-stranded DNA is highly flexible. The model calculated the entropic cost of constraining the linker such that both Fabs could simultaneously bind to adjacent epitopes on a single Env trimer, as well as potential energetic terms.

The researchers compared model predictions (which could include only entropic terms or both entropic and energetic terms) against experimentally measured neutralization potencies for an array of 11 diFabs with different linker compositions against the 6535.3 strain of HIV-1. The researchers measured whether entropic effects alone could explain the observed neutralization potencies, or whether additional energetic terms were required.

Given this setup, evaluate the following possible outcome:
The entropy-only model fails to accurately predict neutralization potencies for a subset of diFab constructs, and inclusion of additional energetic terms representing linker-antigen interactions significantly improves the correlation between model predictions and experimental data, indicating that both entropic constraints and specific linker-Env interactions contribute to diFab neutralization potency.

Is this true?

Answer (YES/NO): NO